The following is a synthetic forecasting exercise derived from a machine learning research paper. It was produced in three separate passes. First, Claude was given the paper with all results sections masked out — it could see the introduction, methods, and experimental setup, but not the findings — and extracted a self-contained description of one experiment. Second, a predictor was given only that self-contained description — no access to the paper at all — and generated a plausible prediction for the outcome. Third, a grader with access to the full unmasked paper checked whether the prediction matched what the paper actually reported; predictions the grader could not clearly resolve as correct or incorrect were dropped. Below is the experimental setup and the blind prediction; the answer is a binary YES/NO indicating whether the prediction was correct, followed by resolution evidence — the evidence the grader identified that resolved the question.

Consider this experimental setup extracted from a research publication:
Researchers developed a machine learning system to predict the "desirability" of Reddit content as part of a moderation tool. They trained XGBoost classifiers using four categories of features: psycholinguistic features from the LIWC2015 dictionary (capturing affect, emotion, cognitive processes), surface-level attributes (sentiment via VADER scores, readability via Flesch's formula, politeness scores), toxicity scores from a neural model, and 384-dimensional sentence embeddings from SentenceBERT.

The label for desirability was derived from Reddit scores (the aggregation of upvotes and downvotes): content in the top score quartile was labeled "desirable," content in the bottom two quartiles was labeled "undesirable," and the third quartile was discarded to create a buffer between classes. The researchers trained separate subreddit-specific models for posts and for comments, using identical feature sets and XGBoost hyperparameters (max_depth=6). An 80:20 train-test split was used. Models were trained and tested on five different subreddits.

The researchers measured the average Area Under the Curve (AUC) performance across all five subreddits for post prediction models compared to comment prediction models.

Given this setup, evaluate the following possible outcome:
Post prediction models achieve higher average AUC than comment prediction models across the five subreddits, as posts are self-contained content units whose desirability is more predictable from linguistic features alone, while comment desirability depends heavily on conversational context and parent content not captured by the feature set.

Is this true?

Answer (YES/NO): YES